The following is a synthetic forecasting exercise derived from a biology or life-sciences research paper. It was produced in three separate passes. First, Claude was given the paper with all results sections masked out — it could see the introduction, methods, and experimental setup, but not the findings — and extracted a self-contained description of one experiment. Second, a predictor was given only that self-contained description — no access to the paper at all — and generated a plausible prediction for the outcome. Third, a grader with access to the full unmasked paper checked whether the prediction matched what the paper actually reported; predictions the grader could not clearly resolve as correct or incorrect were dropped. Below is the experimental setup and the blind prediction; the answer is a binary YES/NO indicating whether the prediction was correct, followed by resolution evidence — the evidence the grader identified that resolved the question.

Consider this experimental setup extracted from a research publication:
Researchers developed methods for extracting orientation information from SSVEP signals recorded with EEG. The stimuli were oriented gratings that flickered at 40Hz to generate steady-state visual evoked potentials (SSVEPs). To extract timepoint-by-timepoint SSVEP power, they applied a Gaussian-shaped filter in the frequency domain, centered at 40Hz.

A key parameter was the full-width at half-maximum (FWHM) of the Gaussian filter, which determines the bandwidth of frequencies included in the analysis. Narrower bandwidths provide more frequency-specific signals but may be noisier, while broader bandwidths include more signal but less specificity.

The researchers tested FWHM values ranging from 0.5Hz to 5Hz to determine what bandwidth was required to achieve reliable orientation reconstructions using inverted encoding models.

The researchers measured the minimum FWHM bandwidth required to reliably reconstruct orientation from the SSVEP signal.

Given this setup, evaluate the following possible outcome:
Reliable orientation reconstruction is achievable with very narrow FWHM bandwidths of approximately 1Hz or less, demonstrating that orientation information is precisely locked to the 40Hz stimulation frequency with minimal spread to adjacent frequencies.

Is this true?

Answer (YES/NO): NO